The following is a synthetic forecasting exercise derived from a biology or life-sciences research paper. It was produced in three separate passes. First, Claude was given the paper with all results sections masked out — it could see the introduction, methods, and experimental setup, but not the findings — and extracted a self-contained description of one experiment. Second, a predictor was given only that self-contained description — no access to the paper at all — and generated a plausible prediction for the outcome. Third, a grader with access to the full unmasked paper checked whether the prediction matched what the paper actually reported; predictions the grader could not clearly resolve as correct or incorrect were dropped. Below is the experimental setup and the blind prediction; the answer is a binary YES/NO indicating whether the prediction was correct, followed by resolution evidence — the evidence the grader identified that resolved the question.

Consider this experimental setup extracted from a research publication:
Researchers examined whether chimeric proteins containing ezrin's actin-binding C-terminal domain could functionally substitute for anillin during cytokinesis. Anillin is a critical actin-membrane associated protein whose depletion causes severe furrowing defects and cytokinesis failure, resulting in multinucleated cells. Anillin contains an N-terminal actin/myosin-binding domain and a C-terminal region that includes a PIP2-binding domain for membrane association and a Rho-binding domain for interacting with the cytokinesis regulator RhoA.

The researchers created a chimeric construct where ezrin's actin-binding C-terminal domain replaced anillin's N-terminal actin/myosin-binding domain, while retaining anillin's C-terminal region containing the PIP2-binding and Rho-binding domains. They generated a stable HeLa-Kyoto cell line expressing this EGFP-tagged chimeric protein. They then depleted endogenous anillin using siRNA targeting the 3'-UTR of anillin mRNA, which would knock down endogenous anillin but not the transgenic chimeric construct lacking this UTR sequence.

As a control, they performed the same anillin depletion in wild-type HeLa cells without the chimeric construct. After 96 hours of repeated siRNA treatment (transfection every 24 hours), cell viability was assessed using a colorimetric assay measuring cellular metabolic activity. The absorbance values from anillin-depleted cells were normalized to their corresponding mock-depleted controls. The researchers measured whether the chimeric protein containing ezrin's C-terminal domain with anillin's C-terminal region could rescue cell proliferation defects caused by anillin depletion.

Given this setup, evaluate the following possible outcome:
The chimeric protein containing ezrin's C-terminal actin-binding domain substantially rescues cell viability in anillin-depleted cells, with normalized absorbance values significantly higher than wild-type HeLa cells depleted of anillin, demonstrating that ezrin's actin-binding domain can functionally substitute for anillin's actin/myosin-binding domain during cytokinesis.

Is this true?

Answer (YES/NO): YES